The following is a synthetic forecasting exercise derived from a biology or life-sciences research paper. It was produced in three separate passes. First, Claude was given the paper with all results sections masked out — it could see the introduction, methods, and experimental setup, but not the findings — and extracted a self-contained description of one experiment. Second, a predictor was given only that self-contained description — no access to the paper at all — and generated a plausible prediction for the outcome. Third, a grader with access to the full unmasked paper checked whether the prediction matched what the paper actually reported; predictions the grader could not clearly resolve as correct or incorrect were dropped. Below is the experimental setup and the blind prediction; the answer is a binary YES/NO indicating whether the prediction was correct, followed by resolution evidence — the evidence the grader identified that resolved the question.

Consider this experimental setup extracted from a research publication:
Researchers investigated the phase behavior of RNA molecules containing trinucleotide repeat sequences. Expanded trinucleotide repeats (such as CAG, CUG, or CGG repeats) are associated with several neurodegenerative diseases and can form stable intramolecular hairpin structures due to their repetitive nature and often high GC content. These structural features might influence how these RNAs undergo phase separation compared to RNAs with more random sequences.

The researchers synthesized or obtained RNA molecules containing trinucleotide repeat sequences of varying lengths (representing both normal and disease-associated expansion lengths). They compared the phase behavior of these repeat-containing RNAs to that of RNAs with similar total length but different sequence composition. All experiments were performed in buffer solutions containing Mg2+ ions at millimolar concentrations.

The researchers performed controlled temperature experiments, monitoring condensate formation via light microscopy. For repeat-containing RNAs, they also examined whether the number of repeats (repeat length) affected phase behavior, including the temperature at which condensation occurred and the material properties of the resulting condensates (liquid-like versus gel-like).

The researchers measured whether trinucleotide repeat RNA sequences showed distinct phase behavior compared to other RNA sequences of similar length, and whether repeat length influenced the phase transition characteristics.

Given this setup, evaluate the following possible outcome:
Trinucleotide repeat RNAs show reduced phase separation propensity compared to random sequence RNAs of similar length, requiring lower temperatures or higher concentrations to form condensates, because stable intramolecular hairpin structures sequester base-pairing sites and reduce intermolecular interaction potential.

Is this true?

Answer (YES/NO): NO